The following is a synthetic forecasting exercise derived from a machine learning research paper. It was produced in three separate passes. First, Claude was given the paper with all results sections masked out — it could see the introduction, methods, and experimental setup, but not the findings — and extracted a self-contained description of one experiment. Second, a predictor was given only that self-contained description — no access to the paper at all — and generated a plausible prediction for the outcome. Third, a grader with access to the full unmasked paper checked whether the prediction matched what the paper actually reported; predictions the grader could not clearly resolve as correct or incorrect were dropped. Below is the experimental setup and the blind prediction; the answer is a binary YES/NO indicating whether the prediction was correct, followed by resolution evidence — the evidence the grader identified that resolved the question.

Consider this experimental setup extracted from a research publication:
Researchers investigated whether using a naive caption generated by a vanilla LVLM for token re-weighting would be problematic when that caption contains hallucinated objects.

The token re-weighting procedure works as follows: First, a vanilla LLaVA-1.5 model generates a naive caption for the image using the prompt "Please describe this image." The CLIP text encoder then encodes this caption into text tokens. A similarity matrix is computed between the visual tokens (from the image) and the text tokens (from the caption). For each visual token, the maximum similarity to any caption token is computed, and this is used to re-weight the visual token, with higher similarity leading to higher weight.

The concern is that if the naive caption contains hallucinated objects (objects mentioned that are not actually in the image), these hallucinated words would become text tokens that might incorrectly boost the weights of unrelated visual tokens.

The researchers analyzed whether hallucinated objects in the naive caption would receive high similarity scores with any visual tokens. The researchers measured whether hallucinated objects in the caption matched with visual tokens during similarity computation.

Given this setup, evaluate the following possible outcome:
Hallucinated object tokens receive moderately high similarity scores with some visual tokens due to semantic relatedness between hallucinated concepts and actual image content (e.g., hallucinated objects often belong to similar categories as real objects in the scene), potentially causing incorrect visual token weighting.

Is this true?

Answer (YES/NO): NO